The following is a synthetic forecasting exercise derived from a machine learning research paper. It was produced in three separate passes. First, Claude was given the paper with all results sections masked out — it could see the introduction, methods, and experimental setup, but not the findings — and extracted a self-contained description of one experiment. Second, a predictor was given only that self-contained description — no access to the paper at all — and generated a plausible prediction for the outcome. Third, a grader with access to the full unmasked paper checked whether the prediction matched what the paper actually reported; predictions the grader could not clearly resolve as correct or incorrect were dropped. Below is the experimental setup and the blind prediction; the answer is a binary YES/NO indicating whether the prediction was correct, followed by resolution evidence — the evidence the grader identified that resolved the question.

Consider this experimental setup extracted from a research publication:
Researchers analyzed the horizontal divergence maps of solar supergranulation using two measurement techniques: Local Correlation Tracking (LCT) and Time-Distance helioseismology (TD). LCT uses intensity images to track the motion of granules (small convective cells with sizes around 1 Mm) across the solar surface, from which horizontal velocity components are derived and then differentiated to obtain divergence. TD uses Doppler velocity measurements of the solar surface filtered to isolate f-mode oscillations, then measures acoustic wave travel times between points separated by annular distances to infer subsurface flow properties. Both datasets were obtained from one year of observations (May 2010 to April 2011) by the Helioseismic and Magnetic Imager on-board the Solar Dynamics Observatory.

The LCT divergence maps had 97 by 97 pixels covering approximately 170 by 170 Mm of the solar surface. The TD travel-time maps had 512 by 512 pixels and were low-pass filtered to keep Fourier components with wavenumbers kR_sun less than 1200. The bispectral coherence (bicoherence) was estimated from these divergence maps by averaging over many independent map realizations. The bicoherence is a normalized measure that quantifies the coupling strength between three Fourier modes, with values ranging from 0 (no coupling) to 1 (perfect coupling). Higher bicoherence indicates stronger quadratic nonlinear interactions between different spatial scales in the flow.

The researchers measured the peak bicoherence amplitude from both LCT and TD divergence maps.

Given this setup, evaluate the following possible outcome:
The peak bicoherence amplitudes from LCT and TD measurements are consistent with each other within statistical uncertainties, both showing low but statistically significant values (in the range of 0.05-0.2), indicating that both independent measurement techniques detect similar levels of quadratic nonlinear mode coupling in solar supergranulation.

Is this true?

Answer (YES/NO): YES